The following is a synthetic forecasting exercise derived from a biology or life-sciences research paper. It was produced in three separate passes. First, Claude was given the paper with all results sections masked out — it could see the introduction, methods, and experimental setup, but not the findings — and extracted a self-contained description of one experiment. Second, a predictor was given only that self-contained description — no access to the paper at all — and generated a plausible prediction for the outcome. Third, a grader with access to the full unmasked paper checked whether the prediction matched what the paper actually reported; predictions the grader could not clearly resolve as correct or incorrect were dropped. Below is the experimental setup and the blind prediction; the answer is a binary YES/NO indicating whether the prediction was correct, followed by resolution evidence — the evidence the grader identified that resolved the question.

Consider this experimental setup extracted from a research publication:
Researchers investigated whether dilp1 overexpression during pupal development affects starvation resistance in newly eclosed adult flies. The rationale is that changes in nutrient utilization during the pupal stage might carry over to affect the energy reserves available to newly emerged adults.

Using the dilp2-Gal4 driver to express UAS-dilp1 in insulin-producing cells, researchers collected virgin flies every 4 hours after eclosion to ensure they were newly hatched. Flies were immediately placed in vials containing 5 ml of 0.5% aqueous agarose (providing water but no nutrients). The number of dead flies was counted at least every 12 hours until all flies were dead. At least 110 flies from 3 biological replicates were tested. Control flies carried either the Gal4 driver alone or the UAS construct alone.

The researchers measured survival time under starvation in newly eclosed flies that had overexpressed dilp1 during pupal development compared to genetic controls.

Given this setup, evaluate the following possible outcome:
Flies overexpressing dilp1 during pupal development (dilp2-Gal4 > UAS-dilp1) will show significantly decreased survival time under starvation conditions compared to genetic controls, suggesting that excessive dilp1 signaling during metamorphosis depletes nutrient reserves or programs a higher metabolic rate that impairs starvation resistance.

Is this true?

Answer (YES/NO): YES